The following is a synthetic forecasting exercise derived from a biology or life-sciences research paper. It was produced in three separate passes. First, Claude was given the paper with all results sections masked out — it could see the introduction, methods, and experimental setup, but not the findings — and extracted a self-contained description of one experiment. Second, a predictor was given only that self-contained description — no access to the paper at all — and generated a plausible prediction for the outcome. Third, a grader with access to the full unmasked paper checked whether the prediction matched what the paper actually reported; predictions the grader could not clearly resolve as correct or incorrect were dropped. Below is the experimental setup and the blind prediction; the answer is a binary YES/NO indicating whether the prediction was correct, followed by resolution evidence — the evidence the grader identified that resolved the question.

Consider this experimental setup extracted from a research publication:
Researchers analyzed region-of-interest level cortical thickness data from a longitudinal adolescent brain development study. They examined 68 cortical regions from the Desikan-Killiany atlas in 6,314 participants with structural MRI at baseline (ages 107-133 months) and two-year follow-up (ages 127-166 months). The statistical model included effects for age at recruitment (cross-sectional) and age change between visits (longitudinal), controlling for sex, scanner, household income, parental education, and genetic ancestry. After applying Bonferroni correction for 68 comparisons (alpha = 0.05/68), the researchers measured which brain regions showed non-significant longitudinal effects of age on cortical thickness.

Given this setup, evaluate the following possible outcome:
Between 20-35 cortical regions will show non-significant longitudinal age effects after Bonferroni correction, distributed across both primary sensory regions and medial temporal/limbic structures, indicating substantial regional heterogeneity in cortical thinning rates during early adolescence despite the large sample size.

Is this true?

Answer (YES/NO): NO